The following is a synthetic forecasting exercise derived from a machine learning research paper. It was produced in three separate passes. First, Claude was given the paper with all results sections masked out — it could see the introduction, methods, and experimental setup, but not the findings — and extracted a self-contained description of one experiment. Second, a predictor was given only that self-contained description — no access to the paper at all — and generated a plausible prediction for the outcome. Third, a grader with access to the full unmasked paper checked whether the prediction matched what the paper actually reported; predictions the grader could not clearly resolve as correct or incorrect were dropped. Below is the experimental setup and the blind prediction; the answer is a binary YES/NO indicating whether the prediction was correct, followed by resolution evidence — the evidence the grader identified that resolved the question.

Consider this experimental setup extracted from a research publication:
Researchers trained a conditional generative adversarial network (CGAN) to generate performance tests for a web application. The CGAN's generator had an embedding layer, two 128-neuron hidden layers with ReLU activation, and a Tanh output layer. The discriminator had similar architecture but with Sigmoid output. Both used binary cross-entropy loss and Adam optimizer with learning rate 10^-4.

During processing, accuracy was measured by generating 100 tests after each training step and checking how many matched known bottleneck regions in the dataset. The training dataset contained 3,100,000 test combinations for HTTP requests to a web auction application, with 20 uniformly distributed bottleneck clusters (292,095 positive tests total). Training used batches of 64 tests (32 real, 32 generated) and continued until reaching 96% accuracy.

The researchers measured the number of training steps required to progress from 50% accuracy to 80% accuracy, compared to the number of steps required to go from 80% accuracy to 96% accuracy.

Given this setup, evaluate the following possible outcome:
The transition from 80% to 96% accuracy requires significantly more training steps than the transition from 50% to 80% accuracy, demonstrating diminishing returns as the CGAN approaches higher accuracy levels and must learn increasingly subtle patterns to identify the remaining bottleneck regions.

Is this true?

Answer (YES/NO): YES